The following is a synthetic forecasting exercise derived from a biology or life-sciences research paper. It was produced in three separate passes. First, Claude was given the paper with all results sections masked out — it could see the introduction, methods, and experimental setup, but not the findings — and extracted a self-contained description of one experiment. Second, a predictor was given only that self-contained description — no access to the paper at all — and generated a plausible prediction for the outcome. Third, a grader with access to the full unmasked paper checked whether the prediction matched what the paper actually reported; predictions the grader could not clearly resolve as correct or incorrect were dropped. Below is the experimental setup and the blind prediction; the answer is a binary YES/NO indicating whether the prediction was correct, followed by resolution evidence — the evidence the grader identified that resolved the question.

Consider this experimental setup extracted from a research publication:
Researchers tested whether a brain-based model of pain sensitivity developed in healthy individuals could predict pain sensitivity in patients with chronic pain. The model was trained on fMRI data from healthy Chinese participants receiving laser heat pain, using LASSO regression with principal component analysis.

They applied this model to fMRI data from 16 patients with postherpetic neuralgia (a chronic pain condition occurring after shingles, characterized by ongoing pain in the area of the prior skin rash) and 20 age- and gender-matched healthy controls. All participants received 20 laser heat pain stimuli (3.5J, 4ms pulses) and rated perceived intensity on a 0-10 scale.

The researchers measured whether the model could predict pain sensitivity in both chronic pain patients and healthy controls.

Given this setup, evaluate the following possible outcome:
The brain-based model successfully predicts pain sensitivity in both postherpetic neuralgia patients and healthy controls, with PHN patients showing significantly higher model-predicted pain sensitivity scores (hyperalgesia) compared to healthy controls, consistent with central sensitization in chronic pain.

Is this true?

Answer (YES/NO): NO